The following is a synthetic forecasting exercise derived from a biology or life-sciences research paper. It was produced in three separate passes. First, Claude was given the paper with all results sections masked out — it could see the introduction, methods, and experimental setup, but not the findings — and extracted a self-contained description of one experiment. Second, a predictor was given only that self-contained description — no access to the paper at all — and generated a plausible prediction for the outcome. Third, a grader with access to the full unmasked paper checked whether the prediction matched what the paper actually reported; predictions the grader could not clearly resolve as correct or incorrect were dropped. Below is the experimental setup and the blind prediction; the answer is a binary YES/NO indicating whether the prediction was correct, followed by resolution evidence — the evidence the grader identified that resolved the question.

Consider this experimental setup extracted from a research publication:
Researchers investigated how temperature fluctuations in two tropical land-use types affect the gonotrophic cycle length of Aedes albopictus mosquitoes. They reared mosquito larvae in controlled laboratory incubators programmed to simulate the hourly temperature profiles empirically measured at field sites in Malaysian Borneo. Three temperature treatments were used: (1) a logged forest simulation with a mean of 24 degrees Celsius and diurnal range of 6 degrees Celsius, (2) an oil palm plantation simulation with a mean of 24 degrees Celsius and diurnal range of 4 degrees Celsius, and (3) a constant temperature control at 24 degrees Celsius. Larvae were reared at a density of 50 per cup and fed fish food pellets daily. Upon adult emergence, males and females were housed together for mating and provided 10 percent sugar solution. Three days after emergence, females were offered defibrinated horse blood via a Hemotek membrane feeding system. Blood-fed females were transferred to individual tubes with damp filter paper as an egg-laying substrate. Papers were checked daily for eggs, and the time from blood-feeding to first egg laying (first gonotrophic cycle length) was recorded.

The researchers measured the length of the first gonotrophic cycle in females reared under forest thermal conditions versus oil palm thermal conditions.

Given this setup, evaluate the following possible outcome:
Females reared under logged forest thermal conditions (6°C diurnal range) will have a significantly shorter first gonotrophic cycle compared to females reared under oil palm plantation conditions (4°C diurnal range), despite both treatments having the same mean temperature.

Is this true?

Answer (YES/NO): NO